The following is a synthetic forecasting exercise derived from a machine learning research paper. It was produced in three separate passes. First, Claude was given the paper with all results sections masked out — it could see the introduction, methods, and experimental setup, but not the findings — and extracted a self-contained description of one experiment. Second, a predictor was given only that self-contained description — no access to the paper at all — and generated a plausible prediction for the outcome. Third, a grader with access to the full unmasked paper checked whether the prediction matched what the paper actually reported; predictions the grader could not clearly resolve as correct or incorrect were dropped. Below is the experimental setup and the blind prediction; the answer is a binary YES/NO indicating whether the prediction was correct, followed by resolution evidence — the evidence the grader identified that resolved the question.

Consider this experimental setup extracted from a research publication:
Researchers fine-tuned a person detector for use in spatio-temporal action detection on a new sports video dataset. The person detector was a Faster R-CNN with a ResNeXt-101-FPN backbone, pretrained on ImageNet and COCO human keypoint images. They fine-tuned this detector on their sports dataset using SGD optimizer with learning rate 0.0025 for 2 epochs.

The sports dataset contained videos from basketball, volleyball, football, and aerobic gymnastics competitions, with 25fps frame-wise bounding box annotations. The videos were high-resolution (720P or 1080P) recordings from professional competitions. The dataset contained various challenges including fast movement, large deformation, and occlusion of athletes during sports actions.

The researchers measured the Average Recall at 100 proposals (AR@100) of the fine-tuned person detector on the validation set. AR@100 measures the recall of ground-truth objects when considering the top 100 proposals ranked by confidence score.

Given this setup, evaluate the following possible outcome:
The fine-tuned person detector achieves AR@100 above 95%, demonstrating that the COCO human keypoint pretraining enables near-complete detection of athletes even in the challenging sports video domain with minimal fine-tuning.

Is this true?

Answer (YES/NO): YES